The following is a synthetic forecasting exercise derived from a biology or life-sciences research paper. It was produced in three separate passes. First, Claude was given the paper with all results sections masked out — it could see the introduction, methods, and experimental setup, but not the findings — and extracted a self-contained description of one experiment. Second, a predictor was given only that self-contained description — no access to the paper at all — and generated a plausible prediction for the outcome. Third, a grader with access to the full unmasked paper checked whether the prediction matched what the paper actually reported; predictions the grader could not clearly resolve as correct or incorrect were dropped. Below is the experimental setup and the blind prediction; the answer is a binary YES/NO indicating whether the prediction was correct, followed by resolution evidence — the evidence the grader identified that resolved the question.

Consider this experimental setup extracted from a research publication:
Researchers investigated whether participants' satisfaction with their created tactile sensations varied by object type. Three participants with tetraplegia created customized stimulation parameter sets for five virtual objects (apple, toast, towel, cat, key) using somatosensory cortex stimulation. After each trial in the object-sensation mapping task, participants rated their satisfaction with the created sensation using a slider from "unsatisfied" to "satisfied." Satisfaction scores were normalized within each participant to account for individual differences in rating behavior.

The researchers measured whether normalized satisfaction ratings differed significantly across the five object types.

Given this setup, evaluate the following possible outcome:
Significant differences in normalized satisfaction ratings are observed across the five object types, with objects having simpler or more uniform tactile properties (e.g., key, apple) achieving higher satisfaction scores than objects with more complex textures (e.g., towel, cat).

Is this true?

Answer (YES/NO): NO